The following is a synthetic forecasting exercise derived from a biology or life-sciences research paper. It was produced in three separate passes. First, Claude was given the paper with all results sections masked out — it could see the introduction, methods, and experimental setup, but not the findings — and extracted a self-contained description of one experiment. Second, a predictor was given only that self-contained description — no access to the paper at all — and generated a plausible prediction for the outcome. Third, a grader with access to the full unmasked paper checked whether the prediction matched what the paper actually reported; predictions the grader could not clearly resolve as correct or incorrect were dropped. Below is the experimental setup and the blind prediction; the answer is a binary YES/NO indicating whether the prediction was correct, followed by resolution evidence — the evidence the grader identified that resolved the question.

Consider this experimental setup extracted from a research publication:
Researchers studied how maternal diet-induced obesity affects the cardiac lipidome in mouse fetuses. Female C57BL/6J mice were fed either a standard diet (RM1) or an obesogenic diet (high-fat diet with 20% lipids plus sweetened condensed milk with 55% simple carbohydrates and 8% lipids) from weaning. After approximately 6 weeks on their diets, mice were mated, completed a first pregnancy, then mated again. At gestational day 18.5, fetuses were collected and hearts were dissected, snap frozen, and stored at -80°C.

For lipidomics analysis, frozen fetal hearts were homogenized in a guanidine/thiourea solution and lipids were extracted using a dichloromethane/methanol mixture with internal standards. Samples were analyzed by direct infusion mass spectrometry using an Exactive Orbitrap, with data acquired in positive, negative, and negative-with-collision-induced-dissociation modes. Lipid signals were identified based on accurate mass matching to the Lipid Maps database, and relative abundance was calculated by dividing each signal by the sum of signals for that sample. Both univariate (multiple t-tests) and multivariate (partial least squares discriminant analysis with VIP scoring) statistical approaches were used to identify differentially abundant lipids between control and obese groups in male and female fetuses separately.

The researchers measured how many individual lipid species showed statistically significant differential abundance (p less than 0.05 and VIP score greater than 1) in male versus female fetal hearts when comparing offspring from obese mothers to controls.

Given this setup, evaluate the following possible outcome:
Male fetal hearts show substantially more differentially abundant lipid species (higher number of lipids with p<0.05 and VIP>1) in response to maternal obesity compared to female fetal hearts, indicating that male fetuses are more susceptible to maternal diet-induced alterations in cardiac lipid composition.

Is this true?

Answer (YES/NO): NO